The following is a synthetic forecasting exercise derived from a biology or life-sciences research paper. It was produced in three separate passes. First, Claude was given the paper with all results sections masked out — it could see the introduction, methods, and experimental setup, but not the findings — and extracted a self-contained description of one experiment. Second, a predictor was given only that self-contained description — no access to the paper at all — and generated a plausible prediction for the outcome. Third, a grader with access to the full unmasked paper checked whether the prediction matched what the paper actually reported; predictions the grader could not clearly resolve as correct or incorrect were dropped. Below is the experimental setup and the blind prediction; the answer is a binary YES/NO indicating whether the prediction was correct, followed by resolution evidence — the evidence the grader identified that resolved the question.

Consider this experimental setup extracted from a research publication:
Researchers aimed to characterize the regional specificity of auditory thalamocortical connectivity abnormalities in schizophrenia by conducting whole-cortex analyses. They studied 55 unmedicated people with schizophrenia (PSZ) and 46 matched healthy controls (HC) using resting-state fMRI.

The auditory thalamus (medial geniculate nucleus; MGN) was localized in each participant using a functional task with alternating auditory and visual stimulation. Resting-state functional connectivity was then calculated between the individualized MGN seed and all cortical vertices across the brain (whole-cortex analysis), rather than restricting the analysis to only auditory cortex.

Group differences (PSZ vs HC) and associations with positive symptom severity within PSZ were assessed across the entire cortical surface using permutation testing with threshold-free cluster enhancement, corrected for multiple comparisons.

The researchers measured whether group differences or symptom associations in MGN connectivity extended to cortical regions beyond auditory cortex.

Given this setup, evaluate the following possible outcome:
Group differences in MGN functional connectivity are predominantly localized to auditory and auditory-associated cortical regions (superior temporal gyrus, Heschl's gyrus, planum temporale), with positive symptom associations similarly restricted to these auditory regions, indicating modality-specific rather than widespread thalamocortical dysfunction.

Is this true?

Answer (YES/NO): NO